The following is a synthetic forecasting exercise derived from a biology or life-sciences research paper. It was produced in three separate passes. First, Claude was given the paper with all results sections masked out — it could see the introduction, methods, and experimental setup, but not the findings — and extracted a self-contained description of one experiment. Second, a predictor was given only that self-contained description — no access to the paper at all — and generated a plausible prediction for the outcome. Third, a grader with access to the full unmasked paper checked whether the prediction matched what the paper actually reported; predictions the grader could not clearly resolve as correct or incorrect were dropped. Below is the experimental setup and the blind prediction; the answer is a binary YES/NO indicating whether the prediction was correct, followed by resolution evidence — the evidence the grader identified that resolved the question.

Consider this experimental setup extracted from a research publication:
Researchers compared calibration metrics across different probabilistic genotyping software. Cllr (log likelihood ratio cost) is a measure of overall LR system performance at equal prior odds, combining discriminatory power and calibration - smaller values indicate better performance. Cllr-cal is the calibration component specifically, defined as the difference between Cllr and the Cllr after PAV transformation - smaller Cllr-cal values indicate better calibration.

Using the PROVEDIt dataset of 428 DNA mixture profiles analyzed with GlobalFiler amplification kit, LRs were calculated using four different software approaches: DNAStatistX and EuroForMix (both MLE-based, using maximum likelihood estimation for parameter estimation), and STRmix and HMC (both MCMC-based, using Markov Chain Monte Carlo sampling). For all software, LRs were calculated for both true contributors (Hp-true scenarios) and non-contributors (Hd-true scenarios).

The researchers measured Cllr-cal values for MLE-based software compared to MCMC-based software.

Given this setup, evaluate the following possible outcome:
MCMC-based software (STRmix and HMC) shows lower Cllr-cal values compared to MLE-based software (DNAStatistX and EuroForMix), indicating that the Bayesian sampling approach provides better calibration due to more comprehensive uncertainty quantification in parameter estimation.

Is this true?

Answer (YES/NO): NO